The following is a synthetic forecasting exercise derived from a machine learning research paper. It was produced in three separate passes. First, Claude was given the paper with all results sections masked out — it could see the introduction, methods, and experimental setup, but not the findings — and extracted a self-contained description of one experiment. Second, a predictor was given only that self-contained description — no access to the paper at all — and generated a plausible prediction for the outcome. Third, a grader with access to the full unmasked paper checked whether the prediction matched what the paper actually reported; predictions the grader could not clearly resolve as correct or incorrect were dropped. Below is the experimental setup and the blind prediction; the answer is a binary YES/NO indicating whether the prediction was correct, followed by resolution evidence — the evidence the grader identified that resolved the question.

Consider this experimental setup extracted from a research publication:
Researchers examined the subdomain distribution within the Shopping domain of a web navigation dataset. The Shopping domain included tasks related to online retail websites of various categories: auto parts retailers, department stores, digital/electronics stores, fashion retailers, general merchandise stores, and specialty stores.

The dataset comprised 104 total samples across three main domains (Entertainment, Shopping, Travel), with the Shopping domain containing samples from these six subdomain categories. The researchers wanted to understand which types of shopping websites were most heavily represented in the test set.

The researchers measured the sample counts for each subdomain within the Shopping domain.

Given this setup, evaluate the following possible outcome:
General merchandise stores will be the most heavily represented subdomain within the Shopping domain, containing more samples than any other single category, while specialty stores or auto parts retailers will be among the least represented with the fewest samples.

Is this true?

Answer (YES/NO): NO